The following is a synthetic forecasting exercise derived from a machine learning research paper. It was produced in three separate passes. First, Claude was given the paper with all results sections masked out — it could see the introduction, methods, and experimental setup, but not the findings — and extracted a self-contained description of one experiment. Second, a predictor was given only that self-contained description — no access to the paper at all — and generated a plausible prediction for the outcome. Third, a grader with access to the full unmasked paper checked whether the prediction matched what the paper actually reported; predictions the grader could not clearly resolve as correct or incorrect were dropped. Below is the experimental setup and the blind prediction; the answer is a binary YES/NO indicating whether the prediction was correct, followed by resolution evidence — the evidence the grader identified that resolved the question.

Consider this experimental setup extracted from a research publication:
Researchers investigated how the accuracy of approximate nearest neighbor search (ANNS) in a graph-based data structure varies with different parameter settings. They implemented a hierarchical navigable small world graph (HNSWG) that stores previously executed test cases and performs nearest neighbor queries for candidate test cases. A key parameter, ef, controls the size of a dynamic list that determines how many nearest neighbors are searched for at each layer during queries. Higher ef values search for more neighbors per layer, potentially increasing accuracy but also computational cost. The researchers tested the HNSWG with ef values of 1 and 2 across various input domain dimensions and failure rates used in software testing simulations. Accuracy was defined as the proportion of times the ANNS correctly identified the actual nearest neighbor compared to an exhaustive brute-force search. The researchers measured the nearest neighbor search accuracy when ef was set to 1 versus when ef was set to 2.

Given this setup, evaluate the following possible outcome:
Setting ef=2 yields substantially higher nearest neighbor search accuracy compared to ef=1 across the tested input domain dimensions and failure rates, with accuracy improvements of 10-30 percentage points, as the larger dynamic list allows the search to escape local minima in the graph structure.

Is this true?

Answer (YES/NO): NO